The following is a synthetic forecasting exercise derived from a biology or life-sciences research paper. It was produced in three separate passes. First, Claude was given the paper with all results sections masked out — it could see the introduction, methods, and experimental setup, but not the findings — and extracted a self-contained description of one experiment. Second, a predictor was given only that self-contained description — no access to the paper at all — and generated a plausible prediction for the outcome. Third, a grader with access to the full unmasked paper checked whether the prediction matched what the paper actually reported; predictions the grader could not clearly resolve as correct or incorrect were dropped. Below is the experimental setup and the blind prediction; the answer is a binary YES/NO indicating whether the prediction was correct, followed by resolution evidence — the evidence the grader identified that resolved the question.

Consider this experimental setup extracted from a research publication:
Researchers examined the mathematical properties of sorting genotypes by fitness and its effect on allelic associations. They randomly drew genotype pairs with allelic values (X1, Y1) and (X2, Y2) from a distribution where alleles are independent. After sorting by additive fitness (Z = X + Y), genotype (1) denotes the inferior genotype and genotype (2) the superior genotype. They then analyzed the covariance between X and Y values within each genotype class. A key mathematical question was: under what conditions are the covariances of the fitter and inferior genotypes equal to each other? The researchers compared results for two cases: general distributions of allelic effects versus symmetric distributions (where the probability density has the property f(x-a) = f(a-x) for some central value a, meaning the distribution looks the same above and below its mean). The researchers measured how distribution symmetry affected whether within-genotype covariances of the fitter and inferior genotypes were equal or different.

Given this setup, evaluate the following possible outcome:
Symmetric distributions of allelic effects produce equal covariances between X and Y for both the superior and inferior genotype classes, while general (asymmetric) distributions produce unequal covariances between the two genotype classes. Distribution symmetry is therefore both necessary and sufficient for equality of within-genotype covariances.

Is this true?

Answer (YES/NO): NO